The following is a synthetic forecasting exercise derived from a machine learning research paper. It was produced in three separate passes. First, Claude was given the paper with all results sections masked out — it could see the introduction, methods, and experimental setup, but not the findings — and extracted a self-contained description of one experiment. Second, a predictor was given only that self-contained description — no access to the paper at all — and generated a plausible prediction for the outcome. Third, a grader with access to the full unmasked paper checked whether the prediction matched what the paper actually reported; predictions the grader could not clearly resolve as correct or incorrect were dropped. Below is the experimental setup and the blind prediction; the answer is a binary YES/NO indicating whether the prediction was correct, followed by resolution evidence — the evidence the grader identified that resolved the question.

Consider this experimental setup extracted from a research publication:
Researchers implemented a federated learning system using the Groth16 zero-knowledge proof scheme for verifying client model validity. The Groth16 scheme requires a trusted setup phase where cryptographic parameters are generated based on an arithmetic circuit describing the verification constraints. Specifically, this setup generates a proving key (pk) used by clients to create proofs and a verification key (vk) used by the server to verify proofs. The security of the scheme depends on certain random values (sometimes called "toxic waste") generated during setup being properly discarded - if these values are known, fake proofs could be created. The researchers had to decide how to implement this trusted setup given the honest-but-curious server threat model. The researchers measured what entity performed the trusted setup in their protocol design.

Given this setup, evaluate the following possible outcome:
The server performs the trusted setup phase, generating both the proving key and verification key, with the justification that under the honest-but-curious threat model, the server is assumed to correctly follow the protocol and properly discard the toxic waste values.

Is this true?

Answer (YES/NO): NO